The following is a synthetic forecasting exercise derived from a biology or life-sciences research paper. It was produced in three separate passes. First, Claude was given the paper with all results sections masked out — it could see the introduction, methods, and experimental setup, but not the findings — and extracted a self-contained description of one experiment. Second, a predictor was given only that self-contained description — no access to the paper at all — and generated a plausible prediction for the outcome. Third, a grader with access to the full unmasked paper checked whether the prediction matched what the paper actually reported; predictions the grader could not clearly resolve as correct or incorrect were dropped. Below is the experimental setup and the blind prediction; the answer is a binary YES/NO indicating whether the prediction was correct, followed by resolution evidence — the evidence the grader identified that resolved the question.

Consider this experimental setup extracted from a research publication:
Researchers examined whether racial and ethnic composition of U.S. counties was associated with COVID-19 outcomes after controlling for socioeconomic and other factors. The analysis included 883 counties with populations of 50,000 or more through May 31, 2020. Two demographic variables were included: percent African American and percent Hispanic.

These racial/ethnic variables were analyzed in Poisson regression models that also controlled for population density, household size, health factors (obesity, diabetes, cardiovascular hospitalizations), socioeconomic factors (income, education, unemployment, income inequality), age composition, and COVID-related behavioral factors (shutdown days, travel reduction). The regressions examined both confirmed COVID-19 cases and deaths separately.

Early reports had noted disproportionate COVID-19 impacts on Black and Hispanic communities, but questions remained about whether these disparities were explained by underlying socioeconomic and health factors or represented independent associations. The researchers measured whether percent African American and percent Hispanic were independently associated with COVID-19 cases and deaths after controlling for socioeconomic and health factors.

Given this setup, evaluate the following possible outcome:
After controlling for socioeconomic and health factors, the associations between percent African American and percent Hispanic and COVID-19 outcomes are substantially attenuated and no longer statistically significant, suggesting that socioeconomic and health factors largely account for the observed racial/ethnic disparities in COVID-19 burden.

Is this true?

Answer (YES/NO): NO